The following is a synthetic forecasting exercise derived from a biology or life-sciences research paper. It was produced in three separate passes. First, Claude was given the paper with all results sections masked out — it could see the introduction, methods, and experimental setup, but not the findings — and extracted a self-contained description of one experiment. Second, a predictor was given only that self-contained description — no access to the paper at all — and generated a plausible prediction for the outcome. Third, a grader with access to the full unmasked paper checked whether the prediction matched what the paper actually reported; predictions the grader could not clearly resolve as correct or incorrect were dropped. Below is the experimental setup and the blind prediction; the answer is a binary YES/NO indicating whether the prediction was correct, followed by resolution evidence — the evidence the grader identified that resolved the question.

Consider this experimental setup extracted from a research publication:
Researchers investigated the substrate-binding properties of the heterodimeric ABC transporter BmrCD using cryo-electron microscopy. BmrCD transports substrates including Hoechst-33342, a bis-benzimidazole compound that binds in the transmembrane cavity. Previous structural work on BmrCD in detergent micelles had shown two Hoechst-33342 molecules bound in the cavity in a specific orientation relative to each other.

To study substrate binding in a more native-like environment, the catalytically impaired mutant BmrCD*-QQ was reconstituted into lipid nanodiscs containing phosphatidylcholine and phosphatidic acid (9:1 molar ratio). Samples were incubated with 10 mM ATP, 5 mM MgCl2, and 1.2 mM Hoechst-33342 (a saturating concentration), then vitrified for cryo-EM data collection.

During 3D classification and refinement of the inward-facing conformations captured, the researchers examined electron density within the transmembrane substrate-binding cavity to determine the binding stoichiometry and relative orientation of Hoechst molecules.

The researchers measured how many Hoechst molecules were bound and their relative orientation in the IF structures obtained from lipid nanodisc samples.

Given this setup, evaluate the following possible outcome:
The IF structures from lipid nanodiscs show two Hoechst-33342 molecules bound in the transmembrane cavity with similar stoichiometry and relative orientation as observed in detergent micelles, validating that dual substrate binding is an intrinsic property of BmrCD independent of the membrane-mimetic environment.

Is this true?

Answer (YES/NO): YES